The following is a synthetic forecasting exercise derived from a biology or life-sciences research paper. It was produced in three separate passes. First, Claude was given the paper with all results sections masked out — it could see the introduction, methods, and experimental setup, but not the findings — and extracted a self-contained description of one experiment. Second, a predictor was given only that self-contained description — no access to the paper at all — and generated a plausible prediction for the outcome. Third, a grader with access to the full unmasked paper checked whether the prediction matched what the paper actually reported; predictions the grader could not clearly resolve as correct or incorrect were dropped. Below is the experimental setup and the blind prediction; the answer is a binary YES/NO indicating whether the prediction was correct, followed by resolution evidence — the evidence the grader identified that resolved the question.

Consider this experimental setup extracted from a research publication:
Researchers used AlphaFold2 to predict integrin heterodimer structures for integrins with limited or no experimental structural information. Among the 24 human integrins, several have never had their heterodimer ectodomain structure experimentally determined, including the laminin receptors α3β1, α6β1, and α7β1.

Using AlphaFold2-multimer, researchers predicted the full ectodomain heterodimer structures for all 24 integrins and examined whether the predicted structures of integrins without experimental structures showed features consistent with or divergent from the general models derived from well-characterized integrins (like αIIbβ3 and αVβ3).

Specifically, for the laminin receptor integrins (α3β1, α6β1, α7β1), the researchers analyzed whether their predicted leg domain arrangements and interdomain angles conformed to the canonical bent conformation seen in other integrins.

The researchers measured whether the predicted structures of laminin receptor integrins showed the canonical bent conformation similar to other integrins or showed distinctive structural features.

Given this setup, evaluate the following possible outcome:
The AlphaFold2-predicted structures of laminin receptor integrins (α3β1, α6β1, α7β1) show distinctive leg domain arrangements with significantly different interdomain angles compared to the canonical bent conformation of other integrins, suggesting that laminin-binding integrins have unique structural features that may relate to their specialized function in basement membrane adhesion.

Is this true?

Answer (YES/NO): NO